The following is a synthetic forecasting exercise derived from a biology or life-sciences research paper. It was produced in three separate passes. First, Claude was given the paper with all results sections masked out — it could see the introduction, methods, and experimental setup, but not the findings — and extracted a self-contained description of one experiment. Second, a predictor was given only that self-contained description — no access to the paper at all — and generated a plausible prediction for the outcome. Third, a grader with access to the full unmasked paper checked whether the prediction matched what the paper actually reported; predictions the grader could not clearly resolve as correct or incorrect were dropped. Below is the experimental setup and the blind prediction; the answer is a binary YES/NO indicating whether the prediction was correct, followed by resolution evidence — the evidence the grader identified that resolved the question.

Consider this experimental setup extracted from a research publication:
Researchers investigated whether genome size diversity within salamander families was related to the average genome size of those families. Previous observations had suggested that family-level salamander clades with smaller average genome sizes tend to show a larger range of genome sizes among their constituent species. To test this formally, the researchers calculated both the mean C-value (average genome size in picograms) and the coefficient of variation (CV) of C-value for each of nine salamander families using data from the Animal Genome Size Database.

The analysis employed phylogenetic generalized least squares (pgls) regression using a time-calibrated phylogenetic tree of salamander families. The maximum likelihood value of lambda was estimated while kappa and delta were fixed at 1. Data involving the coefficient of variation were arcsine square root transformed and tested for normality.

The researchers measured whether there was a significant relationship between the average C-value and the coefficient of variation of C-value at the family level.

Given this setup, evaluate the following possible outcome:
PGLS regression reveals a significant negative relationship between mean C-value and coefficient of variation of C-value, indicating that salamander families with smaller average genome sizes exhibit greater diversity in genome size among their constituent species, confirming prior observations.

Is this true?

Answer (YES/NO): NO